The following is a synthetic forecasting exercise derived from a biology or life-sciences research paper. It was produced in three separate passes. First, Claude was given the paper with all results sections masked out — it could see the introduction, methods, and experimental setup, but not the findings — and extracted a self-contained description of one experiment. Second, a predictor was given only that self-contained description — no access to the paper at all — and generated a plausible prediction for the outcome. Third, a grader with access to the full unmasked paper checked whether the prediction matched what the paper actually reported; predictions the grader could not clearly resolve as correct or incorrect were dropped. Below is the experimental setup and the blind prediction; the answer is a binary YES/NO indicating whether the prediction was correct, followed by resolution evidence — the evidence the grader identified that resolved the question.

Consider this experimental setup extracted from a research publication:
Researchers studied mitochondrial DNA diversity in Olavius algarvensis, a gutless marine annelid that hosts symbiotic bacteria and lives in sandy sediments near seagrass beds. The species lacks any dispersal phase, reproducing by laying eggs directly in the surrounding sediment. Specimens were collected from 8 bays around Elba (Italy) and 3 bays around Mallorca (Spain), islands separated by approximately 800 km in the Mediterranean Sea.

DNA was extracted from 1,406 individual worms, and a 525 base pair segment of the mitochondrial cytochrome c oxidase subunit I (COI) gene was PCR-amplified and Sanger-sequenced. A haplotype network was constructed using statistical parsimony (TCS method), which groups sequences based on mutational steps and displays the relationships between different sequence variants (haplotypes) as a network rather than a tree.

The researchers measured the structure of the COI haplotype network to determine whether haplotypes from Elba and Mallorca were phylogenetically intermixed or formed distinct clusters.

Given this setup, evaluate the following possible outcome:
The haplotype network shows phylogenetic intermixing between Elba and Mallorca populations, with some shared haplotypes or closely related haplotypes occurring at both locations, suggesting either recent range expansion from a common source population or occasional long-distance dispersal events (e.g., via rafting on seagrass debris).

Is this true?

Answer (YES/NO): NO